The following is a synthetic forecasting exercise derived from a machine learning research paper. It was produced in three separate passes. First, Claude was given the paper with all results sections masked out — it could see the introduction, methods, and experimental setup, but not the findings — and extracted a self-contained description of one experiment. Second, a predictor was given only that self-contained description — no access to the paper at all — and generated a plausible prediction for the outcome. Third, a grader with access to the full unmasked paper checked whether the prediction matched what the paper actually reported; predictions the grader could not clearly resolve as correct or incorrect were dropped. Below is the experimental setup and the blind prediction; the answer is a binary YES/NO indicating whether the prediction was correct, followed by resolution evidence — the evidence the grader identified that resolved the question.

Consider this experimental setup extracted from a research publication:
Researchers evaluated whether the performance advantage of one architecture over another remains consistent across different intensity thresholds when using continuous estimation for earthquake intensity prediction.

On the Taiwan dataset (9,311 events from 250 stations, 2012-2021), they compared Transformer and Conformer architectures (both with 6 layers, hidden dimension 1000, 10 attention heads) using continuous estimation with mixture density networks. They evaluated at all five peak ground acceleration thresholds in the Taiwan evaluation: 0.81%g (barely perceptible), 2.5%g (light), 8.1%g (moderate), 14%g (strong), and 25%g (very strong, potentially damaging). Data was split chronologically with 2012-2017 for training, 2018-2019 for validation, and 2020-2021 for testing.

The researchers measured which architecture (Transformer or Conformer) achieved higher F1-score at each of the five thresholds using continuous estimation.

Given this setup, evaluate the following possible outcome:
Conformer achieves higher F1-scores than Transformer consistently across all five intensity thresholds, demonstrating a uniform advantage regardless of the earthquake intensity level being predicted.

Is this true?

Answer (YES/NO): NO